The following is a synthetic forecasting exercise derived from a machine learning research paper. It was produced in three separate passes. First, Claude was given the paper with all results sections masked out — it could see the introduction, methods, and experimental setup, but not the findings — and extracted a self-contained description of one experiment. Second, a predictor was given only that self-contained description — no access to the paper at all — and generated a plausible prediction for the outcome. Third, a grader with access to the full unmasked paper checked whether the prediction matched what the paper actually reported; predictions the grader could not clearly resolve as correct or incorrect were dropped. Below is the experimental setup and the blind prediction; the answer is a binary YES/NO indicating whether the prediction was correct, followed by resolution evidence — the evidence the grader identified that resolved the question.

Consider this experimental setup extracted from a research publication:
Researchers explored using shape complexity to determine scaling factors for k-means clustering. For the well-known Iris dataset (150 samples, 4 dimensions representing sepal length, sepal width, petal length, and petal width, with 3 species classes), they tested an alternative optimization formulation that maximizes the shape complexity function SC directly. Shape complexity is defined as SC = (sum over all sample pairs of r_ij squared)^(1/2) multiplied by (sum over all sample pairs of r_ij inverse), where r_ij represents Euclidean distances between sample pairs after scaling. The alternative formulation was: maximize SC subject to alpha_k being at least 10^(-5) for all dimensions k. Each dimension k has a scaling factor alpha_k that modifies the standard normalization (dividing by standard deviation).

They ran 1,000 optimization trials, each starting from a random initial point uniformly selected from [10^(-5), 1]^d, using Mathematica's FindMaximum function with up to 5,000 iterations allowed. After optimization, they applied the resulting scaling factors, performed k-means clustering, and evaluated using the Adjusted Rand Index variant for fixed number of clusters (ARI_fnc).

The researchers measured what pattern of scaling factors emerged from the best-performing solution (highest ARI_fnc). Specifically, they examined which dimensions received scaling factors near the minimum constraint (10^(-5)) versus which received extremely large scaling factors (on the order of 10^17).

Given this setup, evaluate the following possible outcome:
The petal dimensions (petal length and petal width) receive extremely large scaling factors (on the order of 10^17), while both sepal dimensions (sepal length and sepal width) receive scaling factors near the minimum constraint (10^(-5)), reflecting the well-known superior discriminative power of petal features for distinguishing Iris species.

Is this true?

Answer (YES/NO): YES